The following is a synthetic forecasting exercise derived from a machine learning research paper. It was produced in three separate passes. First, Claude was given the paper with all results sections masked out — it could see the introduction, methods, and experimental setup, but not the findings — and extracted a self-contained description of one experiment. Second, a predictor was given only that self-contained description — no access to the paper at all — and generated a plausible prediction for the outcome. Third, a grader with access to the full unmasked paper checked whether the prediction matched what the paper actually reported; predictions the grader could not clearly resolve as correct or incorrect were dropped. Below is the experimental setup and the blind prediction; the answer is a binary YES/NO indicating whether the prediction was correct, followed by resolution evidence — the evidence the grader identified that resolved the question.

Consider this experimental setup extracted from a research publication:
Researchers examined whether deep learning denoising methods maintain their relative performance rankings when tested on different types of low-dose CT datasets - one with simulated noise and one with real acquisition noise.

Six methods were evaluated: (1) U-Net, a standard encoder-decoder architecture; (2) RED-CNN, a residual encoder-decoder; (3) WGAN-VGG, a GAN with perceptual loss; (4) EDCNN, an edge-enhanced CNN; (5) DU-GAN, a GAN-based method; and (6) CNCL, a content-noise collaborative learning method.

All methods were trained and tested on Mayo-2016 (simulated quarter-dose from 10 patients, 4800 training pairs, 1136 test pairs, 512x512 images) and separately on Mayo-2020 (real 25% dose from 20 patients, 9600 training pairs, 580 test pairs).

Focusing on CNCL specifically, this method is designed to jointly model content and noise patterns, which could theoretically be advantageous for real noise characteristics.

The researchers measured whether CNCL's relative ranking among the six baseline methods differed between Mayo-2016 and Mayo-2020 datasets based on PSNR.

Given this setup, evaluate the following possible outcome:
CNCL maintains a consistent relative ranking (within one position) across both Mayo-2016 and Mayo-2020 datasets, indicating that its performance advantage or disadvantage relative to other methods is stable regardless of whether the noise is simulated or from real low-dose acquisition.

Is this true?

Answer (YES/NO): NO